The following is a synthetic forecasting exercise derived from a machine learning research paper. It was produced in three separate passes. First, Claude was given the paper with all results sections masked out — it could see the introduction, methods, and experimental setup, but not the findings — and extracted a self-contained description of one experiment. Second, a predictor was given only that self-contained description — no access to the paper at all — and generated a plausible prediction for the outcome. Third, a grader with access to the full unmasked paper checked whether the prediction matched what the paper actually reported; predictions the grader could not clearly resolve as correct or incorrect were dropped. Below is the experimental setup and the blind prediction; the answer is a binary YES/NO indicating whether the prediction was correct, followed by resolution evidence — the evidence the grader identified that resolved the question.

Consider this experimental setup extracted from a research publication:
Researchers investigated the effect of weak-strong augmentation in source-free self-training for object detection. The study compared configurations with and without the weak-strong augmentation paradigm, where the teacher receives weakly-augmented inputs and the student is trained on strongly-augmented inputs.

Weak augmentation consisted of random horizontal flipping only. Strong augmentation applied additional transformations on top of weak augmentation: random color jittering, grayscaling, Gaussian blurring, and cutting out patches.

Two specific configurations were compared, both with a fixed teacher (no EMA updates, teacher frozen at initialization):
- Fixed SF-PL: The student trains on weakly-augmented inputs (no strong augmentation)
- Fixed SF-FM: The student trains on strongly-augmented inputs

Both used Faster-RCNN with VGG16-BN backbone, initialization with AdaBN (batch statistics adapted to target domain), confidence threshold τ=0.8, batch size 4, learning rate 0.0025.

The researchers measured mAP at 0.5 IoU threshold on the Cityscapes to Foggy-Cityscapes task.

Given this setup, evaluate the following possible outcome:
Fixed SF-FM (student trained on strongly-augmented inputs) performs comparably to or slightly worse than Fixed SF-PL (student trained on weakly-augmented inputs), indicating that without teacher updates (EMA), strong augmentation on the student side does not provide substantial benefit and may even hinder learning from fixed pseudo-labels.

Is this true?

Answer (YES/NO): NO